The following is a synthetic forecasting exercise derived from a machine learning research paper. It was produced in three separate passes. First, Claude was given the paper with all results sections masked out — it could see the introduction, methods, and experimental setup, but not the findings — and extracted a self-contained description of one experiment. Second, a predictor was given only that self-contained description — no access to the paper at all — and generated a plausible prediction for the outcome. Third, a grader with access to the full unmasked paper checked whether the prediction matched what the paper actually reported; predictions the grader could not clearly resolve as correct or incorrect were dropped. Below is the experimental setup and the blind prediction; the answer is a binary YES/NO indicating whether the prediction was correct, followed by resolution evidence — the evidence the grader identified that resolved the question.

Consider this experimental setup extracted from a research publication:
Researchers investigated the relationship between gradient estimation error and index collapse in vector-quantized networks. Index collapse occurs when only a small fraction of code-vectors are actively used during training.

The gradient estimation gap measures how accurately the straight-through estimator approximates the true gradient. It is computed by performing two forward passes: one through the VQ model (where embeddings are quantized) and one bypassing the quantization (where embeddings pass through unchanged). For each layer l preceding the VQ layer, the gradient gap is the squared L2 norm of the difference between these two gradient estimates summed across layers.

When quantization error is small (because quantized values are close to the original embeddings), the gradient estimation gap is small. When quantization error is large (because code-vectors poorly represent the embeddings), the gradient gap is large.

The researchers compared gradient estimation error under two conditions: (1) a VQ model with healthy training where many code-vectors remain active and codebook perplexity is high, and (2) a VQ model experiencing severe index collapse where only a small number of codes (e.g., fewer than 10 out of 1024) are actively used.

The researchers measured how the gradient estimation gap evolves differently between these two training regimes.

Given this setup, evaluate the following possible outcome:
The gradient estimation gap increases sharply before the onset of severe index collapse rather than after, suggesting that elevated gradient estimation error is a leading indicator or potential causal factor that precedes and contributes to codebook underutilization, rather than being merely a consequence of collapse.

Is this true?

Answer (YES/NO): NO